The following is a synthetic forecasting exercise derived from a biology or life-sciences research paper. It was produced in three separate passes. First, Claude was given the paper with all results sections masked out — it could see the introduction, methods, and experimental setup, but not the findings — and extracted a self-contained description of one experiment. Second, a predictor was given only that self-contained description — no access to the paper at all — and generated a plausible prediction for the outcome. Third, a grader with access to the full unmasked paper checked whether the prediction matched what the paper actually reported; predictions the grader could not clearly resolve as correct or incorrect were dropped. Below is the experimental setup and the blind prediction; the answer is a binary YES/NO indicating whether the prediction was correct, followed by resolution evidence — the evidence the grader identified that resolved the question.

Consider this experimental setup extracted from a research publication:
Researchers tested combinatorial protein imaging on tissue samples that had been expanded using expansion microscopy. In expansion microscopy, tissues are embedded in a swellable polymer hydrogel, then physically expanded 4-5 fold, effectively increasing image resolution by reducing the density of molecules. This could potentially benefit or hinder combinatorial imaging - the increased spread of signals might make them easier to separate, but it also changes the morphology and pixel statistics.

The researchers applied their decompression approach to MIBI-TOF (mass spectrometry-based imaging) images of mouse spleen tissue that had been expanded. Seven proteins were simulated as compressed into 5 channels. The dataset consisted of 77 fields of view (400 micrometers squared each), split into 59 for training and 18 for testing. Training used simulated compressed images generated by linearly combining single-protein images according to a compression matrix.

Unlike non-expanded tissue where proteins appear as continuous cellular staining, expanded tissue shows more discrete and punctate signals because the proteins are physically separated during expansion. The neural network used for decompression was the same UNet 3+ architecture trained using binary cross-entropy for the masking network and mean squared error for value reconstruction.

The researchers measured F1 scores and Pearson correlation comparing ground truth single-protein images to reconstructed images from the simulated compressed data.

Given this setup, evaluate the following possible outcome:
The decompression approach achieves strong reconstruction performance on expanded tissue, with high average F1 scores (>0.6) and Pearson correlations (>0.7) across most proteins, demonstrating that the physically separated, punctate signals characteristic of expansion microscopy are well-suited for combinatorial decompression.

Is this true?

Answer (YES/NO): YES